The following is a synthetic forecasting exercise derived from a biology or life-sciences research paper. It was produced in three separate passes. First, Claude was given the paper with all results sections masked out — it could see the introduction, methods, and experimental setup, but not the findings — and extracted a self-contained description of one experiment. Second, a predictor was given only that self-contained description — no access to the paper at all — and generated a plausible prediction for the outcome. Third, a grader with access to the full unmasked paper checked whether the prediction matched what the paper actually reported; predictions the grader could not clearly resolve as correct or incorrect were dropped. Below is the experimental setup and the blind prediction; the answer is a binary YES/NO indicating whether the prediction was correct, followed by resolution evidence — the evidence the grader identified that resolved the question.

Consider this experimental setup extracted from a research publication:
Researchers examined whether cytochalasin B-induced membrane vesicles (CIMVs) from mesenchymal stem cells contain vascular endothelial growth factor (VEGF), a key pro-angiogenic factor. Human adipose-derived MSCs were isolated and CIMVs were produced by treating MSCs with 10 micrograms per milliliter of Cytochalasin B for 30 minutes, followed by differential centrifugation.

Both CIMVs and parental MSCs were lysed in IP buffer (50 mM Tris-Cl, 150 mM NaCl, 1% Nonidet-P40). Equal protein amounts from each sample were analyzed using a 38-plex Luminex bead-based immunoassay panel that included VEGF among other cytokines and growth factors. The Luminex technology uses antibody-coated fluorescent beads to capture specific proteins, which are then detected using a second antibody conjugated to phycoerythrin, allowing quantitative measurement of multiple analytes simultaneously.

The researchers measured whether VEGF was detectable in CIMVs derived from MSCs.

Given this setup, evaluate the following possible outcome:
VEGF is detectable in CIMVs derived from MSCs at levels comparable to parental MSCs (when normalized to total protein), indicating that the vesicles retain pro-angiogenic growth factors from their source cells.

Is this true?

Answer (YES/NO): YES